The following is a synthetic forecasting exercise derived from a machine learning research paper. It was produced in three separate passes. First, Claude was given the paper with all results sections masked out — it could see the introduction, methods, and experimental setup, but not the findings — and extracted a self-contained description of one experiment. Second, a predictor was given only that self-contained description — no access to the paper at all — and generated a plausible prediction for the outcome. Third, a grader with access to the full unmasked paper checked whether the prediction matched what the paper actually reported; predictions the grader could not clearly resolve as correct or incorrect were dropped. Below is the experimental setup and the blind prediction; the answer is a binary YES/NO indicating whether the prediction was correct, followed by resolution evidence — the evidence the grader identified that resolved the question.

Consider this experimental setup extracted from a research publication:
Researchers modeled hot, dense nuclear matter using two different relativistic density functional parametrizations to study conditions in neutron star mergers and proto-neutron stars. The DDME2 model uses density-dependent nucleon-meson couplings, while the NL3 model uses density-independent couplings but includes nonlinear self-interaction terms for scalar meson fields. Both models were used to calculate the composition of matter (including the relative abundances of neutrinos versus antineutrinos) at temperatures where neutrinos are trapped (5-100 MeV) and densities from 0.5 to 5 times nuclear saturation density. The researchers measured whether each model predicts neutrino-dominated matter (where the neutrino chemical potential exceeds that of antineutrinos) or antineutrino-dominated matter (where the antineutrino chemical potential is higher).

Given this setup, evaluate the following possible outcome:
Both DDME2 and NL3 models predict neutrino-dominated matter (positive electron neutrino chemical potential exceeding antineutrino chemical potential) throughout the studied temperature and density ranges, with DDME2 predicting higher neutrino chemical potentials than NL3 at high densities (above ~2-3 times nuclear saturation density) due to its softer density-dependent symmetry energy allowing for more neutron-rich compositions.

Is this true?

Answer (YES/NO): NO